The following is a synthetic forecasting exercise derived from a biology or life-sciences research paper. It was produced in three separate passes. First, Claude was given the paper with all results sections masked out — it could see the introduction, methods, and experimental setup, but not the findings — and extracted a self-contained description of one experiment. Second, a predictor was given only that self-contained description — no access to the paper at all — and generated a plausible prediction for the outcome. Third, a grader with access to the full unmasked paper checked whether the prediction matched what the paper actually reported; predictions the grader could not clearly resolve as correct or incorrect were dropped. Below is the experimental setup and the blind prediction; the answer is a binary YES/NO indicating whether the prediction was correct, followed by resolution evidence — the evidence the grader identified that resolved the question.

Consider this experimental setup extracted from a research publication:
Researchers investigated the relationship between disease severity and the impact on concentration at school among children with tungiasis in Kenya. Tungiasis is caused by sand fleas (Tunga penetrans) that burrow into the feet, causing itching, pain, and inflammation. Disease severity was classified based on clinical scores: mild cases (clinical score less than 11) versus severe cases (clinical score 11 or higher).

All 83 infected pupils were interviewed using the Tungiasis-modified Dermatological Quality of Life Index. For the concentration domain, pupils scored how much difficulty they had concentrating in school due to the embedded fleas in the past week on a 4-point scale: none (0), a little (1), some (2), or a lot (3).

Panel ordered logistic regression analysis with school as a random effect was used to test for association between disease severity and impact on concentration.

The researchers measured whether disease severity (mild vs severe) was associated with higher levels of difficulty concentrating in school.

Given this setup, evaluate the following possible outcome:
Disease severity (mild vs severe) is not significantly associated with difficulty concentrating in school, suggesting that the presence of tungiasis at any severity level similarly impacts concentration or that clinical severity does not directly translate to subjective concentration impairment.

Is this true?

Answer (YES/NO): NO